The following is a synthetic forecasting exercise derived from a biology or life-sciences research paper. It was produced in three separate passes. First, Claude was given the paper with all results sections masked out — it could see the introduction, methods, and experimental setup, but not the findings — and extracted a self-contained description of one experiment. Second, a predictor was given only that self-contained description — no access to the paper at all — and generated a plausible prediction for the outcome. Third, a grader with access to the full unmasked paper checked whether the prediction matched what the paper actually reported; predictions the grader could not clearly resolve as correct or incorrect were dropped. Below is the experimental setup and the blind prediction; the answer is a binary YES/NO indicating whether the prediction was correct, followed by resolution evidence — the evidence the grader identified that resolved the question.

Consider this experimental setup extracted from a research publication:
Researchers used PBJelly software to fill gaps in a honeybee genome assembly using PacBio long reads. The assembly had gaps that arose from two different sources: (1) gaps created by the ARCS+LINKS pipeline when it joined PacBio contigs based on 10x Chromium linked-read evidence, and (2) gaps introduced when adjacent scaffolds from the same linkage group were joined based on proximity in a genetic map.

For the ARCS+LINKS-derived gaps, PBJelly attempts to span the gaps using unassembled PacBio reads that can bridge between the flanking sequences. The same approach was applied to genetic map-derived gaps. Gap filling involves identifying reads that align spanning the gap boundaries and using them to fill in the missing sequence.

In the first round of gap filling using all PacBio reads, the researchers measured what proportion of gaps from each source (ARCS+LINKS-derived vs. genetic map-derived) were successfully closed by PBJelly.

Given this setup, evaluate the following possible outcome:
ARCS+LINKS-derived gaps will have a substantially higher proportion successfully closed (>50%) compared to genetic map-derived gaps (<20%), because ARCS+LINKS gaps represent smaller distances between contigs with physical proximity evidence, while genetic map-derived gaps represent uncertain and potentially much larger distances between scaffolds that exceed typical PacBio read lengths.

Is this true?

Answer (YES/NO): NO